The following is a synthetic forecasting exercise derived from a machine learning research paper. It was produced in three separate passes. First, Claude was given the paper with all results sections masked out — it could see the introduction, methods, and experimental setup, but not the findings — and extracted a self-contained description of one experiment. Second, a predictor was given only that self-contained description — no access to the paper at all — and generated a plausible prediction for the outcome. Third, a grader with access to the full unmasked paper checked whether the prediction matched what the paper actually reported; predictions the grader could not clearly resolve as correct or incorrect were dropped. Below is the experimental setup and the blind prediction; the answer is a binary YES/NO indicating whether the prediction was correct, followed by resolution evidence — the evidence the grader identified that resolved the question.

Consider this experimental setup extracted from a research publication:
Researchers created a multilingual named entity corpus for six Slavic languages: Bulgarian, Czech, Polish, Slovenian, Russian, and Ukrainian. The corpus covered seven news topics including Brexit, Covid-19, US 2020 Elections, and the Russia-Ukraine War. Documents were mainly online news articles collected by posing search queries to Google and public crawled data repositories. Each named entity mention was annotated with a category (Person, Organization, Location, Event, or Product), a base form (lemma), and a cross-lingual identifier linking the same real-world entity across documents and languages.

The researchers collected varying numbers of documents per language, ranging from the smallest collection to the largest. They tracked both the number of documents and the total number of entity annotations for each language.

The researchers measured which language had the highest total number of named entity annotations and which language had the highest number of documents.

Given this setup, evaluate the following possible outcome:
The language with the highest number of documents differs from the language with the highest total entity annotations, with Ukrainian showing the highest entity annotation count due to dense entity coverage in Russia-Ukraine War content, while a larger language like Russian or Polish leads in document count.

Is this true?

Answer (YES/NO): NO